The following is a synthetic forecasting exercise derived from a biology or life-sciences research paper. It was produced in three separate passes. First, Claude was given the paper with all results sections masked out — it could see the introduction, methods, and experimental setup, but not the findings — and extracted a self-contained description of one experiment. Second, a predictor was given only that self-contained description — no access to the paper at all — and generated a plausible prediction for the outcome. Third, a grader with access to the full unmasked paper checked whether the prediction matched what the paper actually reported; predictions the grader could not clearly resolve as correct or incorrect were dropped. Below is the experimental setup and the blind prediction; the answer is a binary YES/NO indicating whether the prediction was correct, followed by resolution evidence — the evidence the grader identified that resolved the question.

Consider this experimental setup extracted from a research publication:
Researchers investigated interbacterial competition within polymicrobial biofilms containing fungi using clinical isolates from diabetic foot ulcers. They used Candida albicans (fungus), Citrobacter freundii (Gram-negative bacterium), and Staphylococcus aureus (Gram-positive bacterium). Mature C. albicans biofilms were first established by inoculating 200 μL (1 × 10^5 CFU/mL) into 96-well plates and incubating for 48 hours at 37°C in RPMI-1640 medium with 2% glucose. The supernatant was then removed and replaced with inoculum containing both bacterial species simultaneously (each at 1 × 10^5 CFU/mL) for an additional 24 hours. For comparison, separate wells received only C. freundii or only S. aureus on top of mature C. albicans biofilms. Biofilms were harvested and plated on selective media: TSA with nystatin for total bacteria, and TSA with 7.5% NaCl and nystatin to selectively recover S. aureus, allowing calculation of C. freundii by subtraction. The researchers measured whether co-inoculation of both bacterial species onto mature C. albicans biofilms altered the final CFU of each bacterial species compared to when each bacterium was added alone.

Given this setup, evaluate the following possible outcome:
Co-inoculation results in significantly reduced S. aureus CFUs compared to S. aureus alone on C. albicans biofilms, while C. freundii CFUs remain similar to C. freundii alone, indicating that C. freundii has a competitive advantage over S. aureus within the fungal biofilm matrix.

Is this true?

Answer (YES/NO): YES